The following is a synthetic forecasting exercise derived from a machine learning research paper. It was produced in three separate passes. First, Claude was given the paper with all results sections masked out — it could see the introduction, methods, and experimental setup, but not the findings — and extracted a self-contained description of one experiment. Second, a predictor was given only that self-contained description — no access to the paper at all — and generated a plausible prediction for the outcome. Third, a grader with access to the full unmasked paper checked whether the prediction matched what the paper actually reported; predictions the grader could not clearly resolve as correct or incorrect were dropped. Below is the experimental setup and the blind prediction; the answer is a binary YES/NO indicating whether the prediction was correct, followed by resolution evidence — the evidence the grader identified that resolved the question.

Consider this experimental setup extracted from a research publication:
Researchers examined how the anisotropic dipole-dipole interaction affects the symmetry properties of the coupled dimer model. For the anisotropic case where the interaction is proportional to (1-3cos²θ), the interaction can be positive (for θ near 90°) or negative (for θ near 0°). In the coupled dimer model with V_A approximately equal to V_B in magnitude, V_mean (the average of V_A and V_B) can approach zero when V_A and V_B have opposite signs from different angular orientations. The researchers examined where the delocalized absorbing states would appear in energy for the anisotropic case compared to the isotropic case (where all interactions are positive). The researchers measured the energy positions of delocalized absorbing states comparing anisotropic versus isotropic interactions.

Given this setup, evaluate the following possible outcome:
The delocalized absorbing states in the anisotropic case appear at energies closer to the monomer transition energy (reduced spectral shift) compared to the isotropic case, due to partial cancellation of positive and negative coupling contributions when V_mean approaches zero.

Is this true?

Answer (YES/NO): YES